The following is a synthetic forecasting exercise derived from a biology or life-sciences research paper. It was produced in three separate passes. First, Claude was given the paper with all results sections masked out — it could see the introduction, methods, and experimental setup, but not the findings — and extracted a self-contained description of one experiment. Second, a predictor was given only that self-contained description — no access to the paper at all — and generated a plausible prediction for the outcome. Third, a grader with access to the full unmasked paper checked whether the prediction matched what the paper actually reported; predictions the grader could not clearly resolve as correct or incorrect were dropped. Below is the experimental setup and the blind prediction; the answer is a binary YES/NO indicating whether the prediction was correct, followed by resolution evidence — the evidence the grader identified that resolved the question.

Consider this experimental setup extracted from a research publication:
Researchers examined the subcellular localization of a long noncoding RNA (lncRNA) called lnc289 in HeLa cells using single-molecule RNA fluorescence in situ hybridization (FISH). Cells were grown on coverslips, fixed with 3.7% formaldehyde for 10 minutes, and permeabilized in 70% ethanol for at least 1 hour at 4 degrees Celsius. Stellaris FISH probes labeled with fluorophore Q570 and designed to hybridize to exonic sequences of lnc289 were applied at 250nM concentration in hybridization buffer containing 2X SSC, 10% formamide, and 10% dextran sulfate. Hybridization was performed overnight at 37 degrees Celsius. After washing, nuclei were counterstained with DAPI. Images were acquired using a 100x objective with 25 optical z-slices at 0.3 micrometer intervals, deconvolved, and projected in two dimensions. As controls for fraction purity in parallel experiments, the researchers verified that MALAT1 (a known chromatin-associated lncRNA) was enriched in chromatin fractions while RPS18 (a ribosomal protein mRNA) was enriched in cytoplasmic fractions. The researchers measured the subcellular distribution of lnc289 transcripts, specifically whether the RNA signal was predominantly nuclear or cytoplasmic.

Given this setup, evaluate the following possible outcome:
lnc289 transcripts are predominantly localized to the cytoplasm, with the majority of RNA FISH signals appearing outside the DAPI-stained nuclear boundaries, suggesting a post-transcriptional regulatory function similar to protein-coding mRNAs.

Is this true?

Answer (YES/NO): NO